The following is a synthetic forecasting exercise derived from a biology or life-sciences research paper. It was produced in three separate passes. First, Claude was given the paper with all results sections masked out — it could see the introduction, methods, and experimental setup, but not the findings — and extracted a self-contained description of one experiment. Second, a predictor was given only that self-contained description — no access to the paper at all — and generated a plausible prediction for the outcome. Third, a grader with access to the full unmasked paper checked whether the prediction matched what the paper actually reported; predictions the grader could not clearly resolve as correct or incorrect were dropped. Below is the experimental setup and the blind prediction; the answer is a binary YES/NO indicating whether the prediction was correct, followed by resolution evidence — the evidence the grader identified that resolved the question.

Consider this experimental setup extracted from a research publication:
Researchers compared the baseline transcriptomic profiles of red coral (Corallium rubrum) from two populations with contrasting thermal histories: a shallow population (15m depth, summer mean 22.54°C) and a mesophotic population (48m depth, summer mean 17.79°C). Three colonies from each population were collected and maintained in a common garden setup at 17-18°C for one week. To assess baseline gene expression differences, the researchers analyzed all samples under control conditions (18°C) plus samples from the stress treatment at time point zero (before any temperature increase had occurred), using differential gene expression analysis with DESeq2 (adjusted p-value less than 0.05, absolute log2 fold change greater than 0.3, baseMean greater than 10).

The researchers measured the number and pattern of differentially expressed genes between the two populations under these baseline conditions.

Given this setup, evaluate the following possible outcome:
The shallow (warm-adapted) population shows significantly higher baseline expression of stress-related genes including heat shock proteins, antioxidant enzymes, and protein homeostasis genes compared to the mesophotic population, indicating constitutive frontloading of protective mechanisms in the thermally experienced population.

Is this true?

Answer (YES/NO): NO